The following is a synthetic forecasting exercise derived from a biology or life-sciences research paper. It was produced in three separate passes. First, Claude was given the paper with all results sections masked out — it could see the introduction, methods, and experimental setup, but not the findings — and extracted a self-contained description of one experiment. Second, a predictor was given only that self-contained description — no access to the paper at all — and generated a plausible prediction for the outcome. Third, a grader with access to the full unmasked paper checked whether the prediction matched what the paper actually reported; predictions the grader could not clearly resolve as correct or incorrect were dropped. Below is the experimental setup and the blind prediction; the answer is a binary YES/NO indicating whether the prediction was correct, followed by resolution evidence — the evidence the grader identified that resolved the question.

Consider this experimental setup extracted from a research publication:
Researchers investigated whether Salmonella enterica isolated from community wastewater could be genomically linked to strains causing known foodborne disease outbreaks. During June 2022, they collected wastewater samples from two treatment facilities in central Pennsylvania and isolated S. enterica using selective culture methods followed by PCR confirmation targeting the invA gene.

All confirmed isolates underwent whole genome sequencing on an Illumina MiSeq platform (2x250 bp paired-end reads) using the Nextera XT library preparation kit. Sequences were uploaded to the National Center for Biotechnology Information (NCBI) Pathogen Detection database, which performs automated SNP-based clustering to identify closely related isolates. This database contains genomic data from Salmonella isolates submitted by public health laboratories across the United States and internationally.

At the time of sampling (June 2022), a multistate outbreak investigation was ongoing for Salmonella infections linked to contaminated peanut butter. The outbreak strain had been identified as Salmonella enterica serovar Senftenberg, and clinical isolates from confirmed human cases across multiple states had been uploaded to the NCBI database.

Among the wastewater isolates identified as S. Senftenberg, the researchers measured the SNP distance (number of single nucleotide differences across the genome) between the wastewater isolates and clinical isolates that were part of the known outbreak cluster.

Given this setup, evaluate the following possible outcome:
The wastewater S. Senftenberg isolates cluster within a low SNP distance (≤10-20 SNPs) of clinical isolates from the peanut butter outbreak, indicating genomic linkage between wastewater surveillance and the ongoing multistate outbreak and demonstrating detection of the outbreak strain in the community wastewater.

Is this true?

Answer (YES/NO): YES